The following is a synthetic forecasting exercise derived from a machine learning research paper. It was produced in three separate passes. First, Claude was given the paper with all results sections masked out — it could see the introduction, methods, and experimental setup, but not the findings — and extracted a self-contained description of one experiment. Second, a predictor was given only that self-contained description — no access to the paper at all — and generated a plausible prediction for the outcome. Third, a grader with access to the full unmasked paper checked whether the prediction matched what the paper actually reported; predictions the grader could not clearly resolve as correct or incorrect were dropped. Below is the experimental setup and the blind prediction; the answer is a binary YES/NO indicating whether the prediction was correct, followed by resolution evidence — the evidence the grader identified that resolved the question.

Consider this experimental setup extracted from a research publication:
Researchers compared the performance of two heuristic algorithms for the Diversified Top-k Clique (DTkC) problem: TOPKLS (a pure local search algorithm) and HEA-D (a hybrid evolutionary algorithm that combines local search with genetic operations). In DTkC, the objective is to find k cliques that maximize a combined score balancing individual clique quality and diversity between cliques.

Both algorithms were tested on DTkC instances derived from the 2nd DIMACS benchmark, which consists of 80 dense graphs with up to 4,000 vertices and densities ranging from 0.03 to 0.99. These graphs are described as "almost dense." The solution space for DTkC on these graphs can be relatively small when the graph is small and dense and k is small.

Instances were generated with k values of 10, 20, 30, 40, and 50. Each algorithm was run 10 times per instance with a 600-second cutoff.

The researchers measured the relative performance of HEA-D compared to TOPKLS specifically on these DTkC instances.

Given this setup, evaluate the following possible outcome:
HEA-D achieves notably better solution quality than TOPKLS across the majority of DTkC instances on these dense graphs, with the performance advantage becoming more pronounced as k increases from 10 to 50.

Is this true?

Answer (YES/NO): NO